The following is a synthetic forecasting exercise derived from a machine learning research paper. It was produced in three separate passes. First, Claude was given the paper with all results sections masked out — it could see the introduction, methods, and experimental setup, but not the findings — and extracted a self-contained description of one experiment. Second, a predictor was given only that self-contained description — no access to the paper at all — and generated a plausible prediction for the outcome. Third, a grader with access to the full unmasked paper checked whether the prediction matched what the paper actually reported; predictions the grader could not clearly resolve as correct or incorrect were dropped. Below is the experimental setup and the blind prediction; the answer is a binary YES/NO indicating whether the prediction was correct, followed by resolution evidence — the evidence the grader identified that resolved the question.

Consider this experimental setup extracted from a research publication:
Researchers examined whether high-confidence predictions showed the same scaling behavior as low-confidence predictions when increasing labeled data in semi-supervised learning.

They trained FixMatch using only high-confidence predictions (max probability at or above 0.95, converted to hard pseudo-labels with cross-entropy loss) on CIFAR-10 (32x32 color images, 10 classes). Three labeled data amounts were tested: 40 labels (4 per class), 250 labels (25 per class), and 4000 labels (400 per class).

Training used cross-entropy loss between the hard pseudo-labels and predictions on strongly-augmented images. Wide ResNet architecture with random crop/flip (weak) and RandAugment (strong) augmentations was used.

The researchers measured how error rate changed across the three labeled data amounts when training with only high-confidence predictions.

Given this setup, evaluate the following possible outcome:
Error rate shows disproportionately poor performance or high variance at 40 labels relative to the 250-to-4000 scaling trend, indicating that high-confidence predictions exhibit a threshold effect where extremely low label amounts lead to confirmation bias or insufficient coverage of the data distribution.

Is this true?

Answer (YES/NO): YES